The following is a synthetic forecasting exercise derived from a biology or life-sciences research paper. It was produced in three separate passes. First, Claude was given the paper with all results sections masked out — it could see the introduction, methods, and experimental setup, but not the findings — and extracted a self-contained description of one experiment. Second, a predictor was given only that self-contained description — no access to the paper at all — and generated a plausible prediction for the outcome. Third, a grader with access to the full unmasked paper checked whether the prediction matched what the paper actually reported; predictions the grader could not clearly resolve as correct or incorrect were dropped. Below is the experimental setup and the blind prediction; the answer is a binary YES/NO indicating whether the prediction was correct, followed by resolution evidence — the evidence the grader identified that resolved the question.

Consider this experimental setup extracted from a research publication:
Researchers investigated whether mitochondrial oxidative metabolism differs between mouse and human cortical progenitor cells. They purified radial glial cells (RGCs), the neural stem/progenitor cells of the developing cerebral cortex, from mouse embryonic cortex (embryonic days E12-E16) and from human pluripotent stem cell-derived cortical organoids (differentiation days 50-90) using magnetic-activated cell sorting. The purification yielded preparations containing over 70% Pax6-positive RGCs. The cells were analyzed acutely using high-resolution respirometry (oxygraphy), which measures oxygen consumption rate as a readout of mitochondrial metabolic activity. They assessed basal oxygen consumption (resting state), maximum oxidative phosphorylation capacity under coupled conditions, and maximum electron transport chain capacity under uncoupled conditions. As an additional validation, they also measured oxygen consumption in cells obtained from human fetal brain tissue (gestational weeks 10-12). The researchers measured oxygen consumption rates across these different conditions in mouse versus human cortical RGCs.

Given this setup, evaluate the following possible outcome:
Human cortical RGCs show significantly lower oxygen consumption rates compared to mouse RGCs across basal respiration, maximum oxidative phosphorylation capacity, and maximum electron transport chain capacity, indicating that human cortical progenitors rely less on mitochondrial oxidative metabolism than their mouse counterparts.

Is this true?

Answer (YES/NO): YES